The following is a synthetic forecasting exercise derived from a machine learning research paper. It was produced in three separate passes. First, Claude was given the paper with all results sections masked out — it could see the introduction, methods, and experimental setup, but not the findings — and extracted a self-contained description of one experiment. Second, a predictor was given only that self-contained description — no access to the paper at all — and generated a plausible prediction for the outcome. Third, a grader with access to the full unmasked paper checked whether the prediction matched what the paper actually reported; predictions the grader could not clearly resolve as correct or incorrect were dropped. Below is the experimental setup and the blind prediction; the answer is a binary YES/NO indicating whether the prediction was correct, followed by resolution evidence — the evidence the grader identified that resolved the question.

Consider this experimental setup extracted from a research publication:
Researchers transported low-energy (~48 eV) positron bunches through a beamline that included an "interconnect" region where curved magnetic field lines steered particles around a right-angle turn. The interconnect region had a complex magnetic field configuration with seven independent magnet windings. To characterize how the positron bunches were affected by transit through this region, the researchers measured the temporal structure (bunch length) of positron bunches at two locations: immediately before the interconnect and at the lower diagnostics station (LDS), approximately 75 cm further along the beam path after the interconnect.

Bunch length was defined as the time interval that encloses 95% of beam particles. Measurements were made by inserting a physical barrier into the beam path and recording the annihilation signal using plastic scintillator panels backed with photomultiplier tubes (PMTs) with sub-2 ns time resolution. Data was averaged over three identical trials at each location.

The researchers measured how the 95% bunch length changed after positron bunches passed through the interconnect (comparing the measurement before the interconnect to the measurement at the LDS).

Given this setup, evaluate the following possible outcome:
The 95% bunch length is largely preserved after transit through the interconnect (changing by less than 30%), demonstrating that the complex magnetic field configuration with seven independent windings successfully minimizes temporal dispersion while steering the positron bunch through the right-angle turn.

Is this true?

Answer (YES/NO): NO